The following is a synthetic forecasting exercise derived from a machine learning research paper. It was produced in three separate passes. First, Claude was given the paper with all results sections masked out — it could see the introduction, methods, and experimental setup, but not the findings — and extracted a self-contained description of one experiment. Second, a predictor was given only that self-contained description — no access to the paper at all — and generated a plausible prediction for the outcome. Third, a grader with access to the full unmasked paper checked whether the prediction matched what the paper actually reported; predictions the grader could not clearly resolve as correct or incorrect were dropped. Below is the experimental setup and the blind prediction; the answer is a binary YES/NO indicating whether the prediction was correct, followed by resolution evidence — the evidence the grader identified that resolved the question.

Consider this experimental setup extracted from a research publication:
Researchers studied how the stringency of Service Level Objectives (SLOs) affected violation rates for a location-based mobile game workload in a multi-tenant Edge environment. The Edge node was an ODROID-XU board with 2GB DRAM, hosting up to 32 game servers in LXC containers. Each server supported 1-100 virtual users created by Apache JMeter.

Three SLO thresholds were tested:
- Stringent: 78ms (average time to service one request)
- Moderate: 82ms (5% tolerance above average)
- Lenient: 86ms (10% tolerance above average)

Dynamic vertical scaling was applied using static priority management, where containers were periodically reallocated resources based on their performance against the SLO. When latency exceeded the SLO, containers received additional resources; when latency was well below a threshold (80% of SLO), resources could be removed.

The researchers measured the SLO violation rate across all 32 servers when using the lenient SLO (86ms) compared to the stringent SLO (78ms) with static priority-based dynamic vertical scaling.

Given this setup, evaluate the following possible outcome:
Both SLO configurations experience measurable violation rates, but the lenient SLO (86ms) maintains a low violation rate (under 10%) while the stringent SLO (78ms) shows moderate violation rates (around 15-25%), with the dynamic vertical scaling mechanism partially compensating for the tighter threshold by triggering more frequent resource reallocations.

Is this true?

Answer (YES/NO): NO